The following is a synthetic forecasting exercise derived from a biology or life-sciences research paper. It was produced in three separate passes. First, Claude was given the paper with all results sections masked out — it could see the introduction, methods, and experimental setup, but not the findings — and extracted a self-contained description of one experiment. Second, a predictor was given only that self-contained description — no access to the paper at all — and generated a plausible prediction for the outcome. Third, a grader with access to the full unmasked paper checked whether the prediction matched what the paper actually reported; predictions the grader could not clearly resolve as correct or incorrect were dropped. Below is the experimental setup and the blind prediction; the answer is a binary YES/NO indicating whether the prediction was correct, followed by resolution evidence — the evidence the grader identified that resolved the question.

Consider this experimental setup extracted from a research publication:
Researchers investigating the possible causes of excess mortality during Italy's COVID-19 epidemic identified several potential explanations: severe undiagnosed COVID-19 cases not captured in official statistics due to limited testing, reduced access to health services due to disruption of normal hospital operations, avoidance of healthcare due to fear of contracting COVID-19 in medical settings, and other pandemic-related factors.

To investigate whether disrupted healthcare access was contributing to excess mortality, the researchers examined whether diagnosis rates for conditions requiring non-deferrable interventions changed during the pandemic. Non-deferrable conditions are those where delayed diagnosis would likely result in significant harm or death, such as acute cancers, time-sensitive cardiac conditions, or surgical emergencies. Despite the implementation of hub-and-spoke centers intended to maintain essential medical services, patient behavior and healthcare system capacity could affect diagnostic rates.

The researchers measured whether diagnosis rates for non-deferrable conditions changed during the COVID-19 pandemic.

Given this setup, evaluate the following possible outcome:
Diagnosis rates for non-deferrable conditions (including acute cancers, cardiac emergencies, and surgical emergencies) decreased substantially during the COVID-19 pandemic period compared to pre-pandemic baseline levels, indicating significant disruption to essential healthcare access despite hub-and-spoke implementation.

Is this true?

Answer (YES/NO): YES